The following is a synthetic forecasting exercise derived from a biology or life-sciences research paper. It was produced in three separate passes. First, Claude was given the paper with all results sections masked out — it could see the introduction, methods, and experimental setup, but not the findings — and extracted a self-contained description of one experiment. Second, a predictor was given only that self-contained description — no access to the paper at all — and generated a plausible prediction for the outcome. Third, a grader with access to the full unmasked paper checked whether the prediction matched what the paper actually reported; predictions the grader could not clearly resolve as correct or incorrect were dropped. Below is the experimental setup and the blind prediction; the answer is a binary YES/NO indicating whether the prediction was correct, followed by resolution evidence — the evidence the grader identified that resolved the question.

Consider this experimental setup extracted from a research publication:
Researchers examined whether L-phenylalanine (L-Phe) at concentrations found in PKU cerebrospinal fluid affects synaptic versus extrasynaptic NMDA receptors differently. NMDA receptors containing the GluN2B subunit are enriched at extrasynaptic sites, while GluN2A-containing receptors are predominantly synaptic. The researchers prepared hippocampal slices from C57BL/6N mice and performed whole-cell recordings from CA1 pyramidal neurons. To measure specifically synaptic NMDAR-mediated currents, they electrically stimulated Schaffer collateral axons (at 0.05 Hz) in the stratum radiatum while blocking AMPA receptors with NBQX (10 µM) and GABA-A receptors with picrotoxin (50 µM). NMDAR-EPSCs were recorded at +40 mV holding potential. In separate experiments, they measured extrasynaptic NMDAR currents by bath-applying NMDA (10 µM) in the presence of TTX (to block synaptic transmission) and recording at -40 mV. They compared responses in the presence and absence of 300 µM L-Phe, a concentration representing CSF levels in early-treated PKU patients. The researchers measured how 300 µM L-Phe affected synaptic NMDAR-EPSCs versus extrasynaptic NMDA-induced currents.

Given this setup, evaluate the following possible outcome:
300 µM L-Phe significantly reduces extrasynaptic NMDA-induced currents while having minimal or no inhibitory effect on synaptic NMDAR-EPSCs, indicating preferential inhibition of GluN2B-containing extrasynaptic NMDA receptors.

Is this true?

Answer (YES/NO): NO